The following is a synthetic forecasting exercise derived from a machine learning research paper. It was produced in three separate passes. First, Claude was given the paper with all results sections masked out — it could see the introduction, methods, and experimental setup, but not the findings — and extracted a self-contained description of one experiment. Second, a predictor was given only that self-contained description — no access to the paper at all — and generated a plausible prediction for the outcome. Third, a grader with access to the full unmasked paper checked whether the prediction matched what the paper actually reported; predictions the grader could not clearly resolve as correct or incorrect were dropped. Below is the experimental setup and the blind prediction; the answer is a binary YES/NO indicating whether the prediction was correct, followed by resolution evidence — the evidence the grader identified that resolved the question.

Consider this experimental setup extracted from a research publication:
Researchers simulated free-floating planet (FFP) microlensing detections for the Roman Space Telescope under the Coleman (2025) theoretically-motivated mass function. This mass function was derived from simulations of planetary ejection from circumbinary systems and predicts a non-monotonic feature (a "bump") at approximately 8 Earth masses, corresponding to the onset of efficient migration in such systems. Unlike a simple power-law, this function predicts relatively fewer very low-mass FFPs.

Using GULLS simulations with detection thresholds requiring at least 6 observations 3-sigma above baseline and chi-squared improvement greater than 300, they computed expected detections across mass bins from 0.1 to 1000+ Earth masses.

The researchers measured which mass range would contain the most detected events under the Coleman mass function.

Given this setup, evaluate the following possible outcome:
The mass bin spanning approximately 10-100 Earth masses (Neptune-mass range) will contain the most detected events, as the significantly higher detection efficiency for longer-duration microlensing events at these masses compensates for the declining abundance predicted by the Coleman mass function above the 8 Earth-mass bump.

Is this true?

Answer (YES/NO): NO